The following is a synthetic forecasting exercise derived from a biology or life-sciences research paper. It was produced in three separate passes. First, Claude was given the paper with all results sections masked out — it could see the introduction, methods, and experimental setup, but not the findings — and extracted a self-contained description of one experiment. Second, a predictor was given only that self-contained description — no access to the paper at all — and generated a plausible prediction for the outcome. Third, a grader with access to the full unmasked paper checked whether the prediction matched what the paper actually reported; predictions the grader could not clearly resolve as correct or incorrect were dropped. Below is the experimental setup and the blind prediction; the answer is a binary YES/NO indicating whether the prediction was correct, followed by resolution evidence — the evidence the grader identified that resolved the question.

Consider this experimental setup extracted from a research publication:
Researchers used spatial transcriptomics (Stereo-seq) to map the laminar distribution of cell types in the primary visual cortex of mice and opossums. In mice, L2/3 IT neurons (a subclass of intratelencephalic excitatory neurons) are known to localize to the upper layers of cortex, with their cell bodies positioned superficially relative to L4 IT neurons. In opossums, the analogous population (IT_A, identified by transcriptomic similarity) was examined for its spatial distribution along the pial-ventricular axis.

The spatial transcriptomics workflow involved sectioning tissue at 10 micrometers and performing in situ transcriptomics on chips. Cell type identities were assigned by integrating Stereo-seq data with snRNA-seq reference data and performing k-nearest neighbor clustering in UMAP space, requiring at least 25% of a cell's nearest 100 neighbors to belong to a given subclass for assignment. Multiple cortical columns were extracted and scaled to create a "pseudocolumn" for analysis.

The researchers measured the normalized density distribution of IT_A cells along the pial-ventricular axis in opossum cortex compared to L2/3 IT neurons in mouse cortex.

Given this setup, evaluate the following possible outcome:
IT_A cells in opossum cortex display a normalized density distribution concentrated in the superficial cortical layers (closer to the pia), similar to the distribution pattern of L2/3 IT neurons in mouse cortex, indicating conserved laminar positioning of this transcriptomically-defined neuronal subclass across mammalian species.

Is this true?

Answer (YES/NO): NO